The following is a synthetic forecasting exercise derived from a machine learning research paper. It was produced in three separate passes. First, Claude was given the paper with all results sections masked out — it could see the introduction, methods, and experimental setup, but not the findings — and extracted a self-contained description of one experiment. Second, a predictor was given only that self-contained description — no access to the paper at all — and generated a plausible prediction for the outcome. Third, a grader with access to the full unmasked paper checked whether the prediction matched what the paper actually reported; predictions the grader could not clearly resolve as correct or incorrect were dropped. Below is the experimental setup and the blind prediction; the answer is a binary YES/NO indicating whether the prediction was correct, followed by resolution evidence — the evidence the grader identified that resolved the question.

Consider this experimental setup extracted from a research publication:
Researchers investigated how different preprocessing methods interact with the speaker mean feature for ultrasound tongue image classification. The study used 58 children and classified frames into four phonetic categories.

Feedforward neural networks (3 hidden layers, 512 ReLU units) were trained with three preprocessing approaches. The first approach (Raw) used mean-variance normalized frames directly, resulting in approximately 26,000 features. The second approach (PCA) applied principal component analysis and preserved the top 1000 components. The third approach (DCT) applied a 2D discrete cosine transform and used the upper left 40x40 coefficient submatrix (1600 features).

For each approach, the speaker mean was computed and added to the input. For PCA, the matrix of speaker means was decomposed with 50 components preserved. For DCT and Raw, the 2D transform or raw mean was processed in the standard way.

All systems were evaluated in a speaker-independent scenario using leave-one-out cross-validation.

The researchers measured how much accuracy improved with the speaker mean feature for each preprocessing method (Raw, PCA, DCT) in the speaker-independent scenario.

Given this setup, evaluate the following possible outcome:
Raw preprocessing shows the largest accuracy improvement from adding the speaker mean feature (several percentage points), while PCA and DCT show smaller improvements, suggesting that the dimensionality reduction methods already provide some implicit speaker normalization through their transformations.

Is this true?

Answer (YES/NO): YES